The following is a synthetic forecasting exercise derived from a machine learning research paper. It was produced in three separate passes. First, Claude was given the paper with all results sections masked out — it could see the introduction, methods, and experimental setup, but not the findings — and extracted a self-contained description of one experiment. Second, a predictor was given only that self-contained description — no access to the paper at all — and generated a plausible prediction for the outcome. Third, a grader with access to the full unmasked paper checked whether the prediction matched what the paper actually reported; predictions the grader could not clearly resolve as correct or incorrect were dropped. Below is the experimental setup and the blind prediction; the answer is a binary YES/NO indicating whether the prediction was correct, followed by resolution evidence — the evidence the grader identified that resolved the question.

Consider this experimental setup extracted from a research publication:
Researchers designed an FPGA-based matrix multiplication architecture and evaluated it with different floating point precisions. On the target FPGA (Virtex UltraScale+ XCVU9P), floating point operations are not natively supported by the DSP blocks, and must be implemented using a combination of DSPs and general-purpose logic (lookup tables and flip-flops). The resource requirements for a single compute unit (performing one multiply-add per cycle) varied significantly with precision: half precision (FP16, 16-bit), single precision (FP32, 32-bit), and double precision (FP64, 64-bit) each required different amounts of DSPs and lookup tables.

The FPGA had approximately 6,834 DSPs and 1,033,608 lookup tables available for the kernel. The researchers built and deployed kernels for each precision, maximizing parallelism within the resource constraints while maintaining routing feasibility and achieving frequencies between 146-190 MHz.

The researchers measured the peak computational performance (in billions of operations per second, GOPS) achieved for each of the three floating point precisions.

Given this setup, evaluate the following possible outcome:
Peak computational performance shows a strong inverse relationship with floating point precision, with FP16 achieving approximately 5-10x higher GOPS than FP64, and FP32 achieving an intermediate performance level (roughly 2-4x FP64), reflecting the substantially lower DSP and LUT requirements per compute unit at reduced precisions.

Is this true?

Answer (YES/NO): NO